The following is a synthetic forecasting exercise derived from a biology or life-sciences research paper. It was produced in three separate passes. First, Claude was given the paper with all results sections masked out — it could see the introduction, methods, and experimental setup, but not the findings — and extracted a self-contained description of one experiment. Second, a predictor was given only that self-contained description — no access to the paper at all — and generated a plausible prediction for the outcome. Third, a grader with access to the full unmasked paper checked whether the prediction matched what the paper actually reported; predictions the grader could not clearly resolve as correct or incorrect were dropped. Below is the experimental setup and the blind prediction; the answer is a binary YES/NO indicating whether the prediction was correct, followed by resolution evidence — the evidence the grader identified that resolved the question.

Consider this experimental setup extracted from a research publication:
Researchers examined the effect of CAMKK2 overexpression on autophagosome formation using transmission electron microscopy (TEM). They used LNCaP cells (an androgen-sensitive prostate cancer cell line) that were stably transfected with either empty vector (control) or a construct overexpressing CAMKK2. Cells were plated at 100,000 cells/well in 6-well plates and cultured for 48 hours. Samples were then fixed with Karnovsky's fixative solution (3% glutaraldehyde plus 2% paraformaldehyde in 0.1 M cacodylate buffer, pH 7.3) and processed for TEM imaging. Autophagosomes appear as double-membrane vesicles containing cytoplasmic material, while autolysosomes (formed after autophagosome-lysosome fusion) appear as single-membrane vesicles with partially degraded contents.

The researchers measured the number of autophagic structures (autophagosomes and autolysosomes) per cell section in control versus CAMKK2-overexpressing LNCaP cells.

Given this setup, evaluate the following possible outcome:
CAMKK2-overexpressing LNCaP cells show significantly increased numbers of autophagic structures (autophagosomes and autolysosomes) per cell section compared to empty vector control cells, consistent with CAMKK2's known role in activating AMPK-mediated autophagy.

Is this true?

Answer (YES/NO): YES